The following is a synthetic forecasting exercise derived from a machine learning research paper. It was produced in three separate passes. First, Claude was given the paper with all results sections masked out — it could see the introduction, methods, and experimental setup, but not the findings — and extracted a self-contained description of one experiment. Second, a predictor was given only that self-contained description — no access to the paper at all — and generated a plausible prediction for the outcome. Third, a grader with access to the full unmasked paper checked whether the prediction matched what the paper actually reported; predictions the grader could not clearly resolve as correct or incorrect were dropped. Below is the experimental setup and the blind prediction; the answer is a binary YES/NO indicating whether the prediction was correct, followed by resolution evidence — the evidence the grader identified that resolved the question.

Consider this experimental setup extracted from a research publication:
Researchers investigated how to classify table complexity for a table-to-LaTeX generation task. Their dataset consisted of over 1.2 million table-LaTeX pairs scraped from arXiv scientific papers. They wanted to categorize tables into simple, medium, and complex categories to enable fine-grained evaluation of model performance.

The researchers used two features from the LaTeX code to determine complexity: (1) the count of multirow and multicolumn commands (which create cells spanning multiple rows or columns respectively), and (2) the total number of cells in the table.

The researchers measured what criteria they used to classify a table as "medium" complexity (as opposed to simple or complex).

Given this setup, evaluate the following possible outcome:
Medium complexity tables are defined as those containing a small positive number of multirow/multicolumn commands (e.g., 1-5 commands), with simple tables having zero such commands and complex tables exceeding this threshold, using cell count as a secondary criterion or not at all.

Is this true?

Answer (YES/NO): NO